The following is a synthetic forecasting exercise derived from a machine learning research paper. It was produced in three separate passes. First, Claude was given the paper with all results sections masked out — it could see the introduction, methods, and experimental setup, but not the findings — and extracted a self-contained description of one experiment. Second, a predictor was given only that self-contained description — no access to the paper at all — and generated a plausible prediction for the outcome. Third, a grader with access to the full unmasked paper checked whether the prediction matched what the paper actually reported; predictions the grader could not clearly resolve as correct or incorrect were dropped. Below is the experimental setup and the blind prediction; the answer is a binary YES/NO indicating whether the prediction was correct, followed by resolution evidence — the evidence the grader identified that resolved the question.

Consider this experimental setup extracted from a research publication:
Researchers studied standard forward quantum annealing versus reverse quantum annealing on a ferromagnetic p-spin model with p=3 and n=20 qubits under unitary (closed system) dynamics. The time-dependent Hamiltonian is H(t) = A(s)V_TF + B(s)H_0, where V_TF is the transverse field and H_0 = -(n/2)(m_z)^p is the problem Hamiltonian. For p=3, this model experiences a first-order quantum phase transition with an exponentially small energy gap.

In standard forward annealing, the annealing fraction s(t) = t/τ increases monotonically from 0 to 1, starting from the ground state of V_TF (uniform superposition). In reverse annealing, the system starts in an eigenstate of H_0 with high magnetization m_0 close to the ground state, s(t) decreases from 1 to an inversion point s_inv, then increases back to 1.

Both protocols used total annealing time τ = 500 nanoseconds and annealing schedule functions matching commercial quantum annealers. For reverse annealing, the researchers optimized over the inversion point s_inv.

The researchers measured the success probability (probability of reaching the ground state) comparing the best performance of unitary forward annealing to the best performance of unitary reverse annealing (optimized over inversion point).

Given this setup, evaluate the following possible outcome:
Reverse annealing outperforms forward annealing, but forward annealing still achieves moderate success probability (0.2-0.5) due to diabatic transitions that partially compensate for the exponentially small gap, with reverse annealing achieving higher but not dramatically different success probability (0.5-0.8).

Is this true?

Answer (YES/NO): NO